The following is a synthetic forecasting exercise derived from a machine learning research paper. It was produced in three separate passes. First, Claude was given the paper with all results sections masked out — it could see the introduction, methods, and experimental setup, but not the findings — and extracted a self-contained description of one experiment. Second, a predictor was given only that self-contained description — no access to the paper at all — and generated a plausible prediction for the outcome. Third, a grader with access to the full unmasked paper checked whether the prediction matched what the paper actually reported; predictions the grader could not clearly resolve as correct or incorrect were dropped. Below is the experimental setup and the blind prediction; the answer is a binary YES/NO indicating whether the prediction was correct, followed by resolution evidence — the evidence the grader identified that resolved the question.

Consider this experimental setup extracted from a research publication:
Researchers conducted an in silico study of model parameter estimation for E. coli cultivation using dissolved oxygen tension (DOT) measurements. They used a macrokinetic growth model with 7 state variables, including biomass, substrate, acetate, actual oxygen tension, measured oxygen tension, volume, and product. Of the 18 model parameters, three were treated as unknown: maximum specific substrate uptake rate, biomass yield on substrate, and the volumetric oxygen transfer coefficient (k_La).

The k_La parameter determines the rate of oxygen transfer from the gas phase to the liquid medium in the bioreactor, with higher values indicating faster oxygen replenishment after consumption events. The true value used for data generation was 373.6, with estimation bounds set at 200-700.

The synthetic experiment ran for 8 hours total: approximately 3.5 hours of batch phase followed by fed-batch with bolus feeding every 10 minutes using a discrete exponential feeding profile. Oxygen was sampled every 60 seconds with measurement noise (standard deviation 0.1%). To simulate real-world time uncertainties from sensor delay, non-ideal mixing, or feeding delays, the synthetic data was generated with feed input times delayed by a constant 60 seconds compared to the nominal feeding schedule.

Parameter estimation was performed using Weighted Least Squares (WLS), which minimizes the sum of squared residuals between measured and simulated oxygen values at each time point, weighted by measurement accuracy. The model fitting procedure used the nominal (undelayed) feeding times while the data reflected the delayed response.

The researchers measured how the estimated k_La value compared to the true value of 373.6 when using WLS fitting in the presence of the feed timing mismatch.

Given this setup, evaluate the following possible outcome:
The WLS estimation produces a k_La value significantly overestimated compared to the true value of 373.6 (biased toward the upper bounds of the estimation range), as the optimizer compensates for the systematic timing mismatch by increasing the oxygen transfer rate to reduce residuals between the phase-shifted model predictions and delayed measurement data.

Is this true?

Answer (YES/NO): YES